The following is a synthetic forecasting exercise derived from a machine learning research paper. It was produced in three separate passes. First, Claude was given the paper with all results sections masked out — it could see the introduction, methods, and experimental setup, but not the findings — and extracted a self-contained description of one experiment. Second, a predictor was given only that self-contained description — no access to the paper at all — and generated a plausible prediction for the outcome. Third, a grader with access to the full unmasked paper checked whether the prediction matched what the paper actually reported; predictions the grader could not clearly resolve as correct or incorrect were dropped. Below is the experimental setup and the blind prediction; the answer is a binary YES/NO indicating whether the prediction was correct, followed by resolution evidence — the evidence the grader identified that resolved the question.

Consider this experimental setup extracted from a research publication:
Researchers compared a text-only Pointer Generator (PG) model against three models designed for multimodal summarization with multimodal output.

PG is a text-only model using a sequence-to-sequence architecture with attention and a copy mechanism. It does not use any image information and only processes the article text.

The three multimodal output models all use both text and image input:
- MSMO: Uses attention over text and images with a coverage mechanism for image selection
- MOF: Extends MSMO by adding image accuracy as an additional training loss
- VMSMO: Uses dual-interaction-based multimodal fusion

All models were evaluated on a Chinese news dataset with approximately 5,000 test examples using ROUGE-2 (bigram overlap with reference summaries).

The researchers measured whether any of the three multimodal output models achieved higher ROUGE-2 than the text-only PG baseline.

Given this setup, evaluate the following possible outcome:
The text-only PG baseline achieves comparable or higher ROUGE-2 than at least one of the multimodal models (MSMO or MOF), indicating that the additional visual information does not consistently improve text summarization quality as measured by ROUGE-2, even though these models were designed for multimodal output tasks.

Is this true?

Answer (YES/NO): YES